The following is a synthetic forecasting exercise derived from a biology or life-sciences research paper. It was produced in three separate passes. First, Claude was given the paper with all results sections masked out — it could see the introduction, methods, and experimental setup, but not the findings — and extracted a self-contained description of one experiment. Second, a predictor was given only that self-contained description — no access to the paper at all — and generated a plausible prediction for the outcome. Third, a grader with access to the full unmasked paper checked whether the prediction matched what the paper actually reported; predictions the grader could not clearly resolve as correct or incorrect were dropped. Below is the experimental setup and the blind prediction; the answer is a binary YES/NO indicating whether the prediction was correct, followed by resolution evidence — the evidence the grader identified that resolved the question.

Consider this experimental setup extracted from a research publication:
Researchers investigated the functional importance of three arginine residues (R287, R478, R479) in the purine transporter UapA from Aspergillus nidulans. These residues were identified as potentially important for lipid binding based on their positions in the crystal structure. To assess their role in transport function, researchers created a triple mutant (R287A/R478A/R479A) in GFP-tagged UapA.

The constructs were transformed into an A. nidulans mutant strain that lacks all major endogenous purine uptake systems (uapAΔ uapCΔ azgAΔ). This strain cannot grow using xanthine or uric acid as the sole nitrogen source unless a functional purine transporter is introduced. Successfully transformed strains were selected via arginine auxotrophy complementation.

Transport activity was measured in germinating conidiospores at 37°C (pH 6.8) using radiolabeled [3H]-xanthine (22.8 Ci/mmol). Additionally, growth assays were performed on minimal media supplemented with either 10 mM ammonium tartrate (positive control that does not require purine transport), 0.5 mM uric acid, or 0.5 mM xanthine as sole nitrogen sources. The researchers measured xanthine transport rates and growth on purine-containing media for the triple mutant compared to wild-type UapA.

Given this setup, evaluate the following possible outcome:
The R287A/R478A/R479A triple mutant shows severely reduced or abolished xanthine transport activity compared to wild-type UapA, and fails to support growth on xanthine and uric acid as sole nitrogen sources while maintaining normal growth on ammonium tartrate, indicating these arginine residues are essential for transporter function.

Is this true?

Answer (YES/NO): YES